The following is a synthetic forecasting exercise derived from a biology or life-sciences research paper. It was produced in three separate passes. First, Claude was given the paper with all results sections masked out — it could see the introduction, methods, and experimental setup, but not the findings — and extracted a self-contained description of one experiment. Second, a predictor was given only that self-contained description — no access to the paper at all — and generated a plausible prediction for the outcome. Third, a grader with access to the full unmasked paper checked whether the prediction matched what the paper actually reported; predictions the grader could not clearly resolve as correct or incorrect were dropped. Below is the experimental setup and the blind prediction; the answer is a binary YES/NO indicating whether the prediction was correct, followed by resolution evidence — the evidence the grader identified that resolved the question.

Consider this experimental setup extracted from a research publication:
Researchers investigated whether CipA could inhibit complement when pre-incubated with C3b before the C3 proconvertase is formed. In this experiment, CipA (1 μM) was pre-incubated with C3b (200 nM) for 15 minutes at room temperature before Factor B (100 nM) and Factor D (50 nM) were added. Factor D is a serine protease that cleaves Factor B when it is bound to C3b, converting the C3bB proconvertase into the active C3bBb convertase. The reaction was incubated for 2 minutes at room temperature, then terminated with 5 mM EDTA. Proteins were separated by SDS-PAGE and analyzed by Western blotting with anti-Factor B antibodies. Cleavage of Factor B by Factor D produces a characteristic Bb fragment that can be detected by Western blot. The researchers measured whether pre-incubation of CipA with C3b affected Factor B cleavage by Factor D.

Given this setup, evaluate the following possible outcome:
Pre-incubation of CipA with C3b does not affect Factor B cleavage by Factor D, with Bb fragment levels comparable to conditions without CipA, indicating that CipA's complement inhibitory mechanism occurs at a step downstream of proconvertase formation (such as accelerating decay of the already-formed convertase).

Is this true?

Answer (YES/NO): YES